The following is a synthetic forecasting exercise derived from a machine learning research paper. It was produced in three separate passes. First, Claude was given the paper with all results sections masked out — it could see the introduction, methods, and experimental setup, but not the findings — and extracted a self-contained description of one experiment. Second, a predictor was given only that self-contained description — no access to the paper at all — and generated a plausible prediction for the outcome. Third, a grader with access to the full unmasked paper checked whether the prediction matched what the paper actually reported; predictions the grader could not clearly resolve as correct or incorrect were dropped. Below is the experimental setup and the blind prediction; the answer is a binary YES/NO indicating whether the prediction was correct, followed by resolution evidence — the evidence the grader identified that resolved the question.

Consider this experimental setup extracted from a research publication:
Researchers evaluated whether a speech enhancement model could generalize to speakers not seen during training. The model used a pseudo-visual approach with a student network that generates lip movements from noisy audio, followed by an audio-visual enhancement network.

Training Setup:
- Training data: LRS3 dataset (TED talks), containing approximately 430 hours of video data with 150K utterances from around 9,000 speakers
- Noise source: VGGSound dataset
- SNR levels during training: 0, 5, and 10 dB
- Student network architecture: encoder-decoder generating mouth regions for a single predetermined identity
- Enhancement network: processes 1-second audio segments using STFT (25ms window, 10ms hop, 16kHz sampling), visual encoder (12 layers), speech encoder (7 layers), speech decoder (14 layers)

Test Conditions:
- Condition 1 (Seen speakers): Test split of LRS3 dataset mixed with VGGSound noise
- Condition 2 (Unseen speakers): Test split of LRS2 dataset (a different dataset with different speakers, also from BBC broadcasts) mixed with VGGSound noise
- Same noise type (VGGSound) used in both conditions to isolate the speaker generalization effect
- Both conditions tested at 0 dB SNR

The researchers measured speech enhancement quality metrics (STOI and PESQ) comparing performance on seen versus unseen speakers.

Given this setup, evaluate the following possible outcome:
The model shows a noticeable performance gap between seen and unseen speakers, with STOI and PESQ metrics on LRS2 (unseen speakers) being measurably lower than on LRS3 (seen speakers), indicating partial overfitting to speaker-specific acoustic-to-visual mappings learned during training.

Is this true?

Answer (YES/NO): NO